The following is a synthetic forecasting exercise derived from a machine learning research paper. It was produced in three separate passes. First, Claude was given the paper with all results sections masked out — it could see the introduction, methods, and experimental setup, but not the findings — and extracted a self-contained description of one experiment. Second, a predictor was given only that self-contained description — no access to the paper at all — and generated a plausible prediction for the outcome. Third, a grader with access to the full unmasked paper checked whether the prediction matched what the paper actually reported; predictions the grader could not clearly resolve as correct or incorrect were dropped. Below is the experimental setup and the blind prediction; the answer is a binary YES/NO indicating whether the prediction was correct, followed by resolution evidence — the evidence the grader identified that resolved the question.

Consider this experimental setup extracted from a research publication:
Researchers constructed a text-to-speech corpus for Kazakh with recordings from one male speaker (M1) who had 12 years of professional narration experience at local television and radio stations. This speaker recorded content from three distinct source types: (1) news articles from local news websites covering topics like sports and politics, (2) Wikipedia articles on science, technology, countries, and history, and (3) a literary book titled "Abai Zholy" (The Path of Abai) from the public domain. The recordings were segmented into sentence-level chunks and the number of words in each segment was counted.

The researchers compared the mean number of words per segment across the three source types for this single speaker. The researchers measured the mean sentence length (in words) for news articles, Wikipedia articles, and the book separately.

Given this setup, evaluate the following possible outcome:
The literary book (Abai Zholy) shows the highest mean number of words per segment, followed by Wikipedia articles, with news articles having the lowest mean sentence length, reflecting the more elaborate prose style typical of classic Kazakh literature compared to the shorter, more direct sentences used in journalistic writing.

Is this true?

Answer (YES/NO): NO